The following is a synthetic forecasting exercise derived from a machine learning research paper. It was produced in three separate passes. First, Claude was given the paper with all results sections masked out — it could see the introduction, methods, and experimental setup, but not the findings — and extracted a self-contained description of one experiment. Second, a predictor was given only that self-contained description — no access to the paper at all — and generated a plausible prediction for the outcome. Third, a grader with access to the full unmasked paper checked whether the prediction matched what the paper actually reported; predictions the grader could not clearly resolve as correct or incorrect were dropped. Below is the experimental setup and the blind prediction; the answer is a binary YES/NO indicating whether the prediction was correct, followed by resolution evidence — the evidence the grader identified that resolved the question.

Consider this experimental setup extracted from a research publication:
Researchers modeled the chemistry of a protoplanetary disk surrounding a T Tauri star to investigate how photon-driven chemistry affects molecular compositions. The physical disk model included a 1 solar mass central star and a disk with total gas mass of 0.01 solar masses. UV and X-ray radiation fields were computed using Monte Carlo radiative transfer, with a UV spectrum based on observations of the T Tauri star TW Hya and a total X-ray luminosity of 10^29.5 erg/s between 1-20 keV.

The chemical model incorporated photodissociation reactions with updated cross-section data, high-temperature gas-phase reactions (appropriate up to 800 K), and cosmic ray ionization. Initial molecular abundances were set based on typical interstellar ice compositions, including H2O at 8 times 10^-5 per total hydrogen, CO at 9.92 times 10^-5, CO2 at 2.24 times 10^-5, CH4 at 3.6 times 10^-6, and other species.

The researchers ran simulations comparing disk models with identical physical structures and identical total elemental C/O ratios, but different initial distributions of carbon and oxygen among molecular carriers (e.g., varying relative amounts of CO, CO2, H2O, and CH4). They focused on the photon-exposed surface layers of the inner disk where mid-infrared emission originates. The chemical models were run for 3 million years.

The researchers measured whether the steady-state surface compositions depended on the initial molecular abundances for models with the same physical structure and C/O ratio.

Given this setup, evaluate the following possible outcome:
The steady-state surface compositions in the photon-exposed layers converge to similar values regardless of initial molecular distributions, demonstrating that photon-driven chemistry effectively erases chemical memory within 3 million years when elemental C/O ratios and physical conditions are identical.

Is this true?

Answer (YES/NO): YES